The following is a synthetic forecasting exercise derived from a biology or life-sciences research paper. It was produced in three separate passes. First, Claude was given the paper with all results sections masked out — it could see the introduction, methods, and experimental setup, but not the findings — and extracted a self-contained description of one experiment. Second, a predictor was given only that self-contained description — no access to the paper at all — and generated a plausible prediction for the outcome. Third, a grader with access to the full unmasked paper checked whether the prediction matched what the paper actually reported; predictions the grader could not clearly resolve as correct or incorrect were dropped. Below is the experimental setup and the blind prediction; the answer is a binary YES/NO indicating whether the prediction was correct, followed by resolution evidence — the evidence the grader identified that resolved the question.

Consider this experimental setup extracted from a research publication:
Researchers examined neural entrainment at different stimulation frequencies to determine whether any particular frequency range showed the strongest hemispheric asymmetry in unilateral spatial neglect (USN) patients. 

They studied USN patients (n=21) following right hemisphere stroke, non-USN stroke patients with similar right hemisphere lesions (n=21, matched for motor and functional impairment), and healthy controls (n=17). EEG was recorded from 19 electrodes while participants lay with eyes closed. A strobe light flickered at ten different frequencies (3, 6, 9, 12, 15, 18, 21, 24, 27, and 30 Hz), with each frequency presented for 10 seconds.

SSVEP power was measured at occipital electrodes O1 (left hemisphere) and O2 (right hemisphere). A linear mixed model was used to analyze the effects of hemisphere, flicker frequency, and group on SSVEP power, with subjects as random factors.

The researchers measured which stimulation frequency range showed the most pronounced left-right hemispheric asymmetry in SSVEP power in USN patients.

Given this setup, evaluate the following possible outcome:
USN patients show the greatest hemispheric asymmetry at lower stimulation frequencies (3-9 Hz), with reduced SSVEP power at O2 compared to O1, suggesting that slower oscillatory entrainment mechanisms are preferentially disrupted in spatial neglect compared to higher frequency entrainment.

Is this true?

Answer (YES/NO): NO